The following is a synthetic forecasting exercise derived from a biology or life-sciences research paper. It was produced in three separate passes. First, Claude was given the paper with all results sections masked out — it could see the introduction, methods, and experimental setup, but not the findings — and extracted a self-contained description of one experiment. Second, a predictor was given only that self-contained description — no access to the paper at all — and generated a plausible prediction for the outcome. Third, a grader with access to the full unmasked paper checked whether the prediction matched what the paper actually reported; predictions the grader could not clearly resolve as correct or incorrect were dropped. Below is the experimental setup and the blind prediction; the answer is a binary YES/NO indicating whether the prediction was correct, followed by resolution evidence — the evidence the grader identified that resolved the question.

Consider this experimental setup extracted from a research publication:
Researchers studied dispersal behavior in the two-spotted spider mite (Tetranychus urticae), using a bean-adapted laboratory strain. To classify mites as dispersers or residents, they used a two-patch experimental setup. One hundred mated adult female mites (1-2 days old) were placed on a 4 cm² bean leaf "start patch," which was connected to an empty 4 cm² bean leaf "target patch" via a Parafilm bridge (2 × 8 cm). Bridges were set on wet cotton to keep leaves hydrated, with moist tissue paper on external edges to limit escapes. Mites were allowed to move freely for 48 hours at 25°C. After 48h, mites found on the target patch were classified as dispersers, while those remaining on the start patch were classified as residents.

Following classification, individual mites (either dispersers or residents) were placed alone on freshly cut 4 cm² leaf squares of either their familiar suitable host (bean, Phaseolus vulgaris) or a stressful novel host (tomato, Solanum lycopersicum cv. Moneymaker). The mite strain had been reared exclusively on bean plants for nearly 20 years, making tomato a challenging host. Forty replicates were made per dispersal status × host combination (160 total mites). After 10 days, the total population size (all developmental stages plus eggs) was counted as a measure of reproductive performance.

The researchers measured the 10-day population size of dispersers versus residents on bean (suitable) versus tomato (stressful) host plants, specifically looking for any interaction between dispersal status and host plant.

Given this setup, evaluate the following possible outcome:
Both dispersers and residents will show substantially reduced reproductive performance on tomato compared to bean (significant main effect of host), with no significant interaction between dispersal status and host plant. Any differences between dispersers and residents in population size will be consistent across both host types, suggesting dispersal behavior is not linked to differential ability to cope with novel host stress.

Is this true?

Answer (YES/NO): YES